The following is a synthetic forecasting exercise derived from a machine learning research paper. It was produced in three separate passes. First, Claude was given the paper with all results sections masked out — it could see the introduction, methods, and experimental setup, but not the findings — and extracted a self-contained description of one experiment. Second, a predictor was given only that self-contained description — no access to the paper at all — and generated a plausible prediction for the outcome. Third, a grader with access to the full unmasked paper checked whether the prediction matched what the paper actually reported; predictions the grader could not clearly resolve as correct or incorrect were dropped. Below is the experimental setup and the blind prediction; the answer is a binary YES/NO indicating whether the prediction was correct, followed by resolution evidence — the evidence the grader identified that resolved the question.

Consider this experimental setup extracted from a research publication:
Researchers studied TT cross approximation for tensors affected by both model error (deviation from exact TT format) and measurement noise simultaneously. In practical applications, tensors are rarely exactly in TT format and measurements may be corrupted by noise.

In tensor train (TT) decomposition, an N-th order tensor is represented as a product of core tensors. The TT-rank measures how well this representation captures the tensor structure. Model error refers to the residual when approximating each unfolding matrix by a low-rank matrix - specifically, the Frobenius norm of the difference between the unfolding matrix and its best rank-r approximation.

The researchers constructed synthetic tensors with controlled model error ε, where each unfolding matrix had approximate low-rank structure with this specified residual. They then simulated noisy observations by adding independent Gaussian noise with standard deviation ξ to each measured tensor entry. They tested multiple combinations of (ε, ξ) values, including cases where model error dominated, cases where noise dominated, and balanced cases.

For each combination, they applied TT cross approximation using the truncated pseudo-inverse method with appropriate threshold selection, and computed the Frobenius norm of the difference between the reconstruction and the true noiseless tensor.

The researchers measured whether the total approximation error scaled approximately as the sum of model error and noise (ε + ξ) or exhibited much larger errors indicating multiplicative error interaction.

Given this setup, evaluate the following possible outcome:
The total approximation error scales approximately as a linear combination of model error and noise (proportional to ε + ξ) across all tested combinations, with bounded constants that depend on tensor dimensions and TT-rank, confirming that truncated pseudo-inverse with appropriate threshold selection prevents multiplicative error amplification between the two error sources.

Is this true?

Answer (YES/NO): YES